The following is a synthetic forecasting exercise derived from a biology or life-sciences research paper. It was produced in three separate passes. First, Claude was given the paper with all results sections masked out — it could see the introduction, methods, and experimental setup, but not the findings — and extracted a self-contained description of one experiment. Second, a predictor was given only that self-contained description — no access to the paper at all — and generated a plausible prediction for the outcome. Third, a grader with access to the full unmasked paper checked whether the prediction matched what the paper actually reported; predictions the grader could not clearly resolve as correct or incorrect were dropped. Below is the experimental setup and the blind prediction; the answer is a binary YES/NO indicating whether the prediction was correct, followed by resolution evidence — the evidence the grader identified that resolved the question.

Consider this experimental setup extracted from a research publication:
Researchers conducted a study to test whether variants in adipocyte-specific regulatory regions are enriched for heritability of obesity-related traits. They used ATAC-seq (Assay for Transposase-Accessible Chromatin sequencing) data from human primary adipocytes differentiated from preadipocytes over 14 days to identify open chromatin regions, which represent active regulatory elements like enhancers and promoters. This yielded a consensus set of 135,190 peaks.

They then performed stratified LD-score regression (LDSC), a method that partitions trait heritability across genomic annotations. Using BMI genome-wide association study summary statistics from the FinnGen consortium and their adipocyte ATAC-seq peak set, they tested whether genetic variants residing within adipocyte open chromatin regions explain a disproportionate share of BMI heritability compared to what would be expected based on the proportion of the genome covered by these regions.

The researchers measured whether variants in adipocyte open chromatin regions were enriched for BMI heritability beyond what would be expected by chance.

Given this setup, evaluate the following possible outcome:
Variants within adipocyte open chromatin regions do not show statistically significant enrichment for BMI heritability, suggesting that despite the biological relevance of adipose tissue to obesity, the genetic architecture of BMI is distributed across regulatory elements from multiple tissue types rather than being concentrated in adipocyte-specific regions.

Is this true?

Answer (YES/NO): NO